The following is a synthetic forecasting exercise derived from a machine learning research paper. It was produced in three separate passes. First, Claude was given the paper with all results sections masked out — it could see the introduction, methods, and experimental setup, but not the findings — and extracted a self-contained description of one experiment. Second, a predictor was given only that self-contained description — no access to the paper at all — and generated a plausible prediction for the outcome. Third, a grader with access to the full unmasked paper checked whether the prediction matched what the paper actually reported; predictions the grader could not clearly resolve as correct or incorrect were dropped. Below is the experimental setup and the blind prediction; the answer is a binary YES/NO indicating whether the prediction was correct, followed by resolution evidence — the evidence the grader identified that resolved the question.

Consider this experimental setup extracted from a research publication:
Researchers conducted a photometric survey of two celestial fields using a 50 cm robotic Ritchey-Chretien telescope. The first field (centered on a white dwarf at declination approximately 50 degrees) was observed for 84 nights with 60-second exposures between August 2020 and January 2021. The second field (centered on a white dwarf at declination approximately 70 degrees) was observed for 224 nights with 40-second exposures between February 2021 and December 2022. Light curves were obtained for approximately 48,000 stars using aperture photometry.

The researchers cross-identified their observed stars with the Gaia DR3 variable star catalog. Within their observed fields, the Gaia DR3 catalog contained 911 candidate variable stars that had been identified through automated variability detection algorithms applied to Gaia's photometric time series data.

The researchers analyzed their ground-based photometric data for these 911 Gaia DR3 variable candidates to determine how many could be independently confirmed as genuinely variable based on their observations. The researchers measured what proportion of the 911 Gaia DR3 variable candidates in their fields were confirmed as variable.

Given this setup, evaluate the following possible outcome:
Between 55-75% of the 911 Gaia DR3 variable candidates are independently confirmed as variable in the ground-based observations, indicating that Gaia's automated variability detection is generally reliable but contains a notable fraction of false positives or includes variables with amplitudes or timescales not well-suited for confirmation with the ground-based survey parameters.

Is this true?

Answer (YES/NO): NO